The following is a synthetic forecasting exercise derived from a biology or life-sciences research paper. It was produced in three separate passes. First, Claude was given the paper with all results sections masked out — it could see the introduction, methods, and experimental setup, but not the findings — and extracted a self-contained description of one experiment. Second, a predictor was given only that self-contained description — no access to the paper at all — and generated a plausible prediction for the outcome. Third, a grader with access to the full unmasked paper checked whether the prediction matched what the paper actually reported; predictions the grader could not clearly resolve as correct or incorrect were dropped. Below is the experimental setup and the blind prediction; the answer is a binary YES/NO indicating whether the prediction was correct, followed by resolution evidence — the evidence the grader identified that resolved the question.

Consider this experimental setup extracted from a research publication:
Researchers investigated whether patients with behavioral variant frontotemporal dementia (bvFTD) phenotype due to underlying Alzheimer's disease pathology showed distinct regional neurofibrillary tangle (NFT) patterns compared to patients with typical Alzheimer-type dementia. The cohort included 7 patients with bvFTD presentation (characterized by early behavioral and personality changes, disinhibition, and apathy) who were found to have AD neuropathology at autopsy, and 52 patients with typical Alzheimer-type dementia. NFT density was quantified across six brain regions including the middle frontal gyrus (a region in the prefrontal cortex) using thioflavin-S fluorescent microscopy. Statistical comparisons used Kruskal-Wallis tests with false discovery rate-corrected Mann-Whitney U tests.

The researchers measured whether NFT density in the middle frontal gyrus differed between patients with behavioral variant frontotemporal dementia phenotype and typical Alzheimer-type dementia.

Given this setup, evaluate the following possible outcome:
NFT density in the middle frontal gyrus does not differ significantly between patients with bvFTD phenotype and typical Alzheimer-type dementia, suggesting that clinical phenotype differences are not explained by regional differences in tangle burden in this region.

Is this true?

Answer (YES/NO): YES